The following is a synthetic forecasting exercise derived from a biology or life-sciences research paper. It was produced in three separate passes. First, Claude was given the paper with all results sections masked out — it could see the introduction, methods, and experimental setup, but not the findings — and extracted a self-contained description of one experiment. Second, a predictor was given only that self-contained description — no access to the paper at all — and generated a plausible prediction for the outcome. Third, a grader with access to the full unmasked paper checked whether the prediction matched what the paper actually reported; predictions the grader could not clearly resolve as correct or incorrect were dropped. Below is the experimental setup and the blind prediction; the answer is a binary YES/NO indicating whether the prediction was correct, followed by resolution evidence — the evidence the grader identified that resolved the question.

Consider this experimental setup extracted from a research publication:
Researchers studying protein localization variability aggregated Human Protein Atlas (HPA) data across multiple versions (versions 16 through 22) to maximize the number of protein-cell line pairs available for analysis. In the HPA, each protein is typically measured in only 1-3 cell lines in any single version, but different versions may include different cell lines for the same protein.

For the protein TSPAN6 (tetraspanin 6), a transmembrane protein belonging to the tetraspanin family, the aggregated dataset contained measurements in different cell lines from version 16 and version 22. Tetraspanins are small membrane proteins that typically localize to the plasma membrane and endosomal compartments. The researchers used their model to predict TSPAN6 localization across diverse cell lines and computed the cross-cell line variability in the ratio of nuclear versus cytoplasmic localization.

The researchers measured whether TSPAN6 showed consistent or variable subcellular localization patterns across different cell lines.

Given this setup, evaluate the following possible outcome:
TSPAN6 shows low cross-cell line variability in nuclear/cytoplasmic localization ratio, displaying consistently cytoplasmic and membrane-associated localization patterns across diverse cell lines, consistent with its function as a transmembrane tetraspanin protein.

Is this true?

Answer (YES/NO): NO